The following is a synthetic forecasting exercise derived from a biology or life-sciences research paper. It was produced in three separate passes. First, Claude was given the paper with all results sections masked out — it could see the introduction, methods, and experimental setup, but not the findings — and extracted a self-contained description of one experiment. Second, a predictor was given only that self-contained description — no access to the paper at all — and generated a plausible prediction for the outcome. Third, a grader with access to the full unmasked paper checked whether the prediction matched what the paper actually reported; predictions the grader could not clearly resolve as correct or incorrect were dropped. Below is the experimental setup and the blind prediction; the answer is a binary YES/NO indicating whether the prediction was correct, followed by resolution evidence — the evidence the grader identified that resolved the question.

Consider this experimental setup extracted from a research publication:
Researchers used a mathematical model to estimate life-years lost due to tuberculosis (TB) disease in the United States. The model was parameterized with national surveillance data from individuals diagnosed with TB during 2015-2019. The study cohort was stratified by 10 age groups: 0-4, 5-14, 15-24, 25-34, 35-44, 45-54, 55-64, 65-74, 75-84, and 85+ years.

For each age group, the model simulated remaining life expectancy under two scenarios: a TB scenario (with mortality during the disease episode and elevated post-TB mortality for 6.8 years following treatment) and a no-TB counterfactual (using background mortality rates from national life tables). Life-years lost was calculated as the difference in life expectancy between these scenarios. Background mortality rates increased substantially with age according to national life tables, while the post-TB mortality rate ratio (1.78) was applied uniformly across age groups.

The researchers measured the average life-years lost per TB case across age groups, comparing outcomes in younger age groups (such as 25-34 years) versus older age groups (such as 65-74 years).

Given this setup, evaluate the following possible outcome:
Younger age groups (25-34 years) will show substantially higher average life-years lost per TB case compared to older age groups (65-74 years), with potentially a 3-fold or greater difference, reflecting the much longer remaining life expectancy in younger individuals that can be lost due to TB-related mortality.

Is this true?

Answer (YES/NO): NO